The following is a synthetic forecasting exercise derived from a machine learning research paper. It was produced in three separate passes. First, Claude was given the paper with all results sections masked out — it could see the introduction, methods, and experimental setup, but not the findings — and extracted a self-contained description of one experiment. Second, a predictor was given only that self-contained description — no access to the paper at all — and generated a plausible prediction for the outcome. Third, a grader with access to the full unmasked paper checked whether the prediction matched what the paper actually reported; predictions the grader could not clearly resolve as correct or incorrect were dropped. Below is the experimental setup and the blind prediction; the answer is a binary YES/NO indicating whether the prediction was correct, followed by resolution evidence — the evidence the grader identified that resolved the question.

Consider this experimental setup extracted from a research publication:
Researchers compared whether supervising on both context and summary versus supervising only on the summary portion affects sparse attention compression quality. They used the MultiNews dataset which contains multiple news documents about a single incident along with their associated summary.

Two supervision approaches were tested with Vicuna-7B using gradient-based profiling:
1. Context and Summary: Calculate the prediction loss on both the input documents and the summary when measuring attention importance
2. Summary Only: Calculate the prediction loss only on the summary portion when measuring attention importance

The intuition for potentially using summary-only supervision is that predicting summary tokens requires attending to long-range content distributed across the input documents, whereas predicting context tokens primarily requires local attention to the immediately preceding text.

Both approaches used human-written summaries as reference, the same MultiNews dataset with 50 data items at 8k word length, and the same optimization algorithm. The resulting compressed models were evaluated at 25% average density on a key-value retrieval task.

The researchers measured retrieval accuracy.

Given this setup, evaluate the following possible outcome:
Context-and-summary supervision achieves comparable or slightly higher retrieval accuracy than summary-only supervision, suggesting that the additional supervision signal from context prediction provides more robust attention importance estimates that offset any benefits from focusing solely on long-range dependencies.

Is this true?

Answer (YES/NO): NO